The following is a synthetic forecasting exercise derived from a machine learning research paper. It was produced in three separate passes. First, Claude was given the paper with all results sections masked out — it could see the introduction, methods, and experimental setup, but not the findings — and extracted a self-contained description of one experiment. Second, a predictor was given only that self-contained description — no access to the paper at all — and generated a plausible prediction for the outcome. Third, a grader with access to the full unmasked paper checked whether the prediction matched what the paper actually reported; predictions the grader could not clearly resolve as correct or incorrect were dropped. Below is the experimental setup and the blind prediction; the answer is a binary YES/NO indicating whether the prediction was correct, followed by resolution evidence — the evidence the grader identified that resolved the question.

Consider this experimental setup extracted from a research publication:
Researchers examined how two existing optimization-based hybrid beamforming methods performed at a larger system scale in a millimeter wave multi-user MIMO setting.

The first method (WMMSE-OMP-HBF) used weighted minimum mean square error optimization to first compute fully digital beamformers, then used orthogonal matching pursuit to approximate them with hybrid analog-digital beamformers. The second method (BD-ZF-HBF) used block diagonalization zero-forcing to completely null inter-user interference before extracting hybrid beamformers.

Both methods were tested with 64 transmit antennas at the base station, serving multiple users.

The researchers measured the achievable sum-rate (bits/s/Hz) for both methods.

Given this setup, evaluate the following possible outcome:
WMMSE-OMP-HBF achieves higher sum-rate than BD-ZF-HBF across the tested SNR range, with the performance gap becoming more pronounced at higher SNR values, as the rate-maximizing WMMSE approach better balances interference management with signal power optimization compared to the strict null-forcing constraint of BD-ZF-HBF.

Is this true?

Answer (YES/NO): NO